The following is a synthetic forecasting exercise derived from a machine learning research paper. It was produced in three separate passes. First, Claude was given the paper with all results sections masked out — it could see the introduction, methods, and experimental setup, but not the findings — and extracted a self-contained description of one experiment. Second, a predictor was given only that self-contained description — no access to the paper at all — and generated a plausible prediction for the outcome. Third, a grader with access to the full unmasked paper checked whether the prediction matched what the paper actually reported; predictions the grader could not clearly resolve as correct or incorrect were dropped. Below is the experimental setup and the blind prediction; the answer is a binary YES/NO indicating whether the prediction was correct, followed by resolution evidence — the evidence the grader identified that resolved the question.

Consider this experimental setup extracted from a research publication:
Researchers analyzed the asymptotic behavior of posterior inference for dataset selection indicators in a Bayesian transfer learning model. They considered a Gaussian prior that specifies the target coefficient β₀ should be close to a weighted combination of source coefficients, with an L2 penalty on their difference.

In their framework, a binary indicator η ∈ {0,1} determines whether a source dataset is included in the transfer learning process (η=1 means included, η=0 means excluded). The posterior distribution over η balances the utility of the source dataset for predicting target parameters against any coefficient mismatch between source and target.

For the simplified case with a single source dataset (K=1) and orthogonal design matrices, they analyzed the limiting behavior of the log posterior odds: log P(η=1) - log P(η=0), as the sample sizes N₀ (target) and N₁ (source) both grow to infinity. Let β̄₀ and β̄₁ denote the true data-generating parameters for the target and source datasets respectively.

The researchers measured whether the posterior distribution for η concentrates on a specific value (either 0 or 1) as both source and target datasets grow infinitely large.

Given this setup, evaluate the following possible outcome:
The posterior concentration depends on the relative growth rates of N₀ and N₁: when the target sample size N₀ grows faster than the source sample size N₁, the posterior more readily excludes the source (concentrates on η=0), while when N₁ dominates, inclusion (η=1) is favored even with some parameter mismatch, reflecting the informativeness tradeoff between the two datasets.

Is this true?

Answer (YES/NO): NO